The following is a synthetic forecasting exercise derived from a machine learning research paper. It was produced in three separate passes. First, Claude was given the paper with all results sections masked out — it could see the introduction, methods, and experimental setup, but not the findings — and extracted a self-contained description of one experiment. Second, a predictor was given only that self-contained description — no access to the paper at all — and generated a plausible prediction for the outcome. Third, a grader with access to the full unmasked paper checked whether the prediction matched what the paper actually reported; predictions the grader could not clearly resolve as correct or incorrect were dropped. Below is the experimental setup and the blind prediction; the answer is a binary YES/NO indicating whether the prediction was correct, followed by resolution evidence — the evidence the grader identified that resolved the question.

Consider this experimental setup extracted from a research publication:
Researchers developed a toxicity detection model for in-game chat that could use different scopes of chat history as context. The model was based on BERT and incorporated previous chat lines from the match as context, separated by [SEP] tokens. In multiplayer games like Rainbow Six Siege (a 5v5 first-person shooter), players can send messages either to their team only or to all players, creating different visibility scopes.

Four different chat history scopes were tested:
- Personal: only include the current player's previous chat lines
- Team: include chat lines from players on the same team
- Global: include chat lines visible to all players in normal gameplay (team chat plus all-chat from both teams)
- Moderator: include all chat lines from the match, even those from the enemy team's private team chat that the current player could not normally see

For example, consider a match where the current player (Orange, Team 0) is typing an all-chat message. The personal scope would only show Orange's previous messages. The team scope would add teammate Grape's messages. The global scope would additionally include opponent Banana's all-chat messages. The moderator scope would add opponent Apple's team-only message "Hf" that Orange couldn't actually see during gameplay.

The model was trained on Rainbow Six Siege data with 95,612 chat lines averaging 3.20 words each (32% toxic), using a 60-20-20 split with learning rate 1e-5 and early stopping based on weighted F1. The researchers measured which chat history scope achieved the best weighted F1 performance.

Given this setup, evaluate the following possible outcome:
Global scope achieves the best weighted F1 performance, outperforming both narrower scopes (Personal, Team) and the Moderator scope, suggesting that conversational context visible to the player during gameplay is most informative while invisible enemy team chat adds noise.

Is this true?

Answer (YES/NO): YES